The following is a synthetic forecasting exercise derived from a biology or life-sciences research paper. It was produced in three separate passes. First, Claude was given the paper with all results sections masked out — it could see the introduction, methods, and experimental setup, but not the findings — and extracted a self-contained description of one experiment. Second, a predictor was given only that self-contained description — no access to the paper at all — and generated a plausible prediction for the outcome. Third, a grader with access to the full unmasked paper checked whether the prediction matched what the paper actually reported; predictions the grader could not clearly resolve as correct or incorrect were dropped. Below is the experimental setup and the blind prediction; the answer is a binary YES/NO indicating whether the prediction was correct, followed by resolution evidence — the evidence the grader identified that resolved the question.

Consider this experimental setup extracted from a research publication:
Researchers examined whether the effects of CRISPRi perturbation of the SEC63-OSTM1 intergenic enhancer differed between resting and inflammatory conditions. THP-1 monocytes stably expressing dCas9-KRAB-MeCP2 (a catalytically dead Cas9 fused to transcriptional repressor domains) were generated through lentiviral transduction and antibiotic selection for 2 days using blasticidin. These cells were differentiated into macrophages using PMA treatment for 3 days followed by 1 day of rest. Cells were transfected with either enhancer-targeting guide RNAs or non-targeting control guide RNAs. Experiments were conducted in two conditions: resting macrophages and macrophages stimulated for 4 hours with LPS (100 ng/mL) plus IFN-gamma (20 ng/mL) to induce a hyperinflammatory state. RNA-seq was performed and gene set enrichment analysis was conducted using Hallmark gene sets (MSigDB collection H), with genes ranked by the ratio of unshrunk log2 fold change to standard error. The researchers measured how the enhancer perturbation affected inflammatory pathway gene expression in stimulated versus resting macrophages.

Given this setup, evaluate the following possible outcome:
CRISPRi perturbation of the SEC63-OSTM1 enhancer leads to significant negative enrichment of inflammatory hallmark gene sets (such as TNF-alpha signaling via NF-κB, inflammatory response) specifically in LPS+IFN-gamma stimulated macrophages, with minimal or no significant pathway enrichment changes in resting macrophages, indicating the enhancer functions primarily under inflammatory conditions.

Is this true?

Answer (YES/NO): NO